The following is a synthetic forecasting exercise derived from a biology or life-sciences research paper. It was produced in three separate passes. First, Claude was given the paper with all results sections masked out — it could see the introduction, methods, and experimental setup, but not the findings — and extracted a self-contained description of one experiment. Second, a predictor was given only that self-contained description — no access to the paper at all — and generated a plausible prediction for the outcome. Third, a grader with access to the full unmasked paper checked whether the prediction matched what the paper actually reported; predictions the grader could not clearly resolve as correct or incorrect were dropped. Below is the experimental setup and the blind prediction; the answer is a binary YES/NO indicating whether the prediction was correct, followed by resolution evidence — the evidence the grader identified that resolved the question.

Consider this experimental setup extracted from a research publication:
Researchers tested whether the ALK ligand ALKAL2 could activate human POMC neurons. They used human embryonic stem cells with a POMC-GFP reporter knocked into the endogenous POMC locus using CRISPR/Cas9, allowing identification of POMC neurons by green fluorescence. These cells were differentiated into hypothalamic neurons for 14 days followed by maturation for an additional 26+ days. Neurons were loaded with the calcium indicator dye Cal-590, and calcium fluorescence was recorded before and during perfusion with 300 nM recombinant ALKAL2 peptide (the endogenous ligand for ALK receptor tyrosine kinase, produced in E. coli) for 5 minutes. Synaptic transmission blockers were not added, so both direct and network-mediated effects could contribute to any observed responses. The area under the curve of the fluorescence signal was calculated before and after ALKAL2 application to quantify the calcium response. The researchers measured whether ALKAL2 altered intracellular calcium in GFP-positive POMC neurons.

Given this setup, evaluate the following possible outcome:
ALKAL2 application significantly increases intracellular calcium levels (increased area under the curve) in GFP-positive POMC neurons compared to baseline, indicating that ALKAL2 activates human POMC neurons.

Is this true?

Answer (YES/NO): YES